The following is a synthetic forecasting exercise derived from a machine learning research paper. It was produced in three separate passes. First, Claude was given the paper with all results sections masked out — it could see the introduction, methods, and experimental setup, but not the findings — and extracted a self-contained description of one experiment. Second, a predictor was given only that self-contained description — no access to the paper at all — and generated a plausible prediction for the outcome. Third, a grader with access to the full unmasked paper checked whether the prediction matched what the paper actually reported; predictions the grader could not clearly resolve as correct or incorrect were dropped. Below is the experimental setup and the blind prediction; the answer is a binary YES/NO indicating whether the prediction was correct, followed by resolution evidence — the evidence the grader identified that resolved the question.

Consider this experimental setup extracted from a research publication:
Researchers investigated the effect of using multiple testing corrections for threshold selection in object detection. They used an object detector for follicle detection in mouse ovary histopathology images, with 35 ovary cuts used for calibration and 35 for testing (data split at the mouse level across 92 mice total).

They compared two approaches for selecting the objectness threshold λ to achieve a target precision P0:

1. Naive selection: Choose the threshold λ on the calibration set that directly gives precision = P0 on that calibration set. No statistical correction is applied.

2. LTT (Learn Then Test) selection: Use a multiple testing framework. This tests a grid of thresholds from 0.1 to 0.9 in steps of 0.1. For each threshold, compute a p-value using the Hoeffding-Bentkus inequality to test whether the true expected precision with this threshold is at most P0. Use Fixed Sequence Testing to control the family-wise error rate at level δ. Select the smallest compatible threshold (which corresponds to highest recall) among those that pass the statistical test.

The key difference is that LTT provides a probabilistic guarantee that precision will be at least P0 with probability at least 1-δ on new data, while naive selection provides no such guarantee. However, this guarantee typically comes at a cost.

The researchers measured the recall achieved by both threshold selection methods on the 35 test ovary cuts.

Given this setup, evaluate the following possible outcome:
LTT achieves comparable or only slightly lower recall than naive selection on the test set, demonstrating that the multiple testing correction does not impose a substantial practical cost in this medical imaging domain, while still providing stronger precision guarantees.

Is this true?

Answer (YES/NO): NO